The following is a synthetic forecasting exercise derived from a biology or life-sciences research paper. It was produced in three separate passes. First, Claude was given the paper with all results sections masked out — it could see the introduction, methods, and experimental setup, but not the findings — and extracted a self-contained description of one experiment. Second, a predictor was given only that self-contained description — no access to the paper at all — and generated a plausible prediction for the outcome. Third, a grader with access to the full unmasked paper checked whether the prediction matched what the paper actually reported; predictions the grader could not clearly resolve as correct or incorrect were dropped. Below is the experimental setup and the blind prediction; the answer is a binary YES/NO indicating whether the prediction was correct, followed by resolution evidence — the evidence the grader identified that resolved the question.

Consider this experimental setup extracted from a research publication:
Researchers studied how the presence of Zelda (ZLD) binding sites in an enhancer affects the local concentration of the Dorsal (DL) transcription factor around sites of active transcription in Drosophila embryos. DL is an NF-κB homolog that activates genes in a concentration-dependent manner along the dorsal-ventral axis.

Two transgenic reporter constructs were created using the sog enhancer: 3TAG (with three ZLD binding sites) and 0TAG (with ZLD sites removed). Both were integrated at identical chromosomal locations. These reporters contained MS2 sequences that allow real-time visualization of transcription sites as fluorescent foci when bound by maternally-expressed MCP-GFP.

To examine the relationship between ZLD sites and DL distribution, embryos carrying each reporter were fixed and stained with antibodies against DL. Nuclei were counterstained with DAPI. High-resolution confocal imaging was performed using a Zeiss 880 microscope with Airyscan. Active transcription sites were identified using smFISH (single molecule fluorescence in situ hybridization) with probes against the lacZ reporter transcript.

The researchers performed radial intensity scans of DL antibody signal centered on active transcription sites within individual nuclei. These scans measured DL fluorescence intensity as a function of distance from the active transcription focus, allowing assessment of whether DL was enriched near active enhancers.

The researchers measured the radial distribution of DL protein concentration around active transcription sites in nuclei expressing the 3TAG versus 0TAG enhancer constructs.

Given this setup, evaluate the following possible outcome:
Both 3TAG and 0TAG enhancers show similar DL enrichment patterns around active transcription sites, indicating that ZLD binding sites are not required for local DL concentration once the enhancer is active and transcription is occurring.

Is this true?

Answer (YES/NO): NO